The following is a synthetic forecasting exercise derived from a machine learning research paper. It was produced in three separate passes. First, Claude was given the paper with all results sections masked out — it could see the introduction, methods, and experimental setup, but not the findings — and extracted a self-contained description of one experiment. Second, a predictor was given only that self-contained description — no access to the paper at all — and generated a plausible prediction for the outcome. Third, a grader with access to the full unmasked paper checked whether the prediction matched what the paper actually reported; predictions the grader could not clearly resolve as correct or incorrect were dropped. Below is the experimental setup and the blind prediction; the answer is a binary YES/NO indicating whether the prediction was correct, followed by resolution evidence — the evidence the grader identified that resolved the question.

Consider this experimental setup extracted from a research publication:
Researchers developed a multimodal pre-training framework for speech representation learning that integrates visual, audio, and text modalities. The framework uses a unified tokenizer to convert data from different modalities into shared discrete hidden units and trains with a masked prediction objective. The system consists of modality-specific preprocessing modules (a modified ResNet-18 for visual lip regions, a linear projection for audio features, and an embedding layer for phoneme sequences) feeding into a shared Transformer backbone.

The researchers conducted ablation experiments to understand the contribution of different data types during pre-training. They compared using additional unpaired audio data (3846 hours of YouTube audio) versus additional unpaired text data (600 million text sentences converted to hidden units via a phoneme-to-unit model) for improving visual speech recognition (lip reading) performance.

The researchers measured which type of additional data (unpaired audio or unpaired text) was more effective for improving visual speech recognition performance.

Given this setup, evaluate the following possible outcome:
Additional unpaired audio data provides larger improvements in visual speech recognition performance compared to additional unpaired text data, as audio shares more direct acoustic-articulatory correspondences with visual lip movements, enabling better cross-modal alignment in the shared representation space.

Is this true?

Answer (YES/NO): NO